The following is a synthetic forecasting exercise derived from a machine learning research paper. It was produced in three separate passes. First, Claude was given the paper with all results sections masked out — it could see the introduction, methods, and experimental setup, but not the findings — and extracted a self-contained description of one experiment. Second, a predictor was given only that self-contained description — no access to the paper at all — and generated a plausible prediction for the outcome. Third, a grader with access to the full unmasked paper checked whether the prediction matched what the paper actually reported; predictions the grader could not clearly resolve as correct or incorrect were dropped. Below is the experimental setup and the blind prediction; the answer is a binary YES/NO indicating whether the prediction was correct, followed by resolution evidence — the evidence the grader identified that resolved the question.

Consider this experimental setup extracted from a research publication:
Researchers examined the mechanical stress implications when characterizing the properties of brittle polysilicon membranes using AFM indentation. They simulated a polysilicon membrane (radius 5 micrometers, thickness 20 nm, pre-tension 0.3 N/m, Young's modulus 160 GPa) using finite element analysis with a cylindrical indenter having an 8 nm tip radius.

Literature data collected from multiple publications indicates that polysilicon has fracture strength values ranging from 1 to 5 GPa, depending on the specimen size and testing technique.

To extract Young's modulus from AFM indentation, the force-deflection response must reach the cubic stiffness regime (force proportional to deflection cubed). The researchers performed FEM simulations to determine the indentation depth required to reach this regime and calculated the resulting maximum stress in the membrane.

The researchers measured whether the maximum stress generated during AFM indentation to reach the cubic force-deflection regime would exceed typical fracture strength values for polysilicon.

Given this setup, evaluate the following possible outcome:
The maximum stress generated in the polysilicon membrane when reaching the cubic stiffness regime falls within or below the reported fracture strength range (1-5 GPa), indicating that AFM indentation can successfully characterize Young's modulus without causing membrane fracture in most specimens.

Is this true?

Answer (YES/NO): NO